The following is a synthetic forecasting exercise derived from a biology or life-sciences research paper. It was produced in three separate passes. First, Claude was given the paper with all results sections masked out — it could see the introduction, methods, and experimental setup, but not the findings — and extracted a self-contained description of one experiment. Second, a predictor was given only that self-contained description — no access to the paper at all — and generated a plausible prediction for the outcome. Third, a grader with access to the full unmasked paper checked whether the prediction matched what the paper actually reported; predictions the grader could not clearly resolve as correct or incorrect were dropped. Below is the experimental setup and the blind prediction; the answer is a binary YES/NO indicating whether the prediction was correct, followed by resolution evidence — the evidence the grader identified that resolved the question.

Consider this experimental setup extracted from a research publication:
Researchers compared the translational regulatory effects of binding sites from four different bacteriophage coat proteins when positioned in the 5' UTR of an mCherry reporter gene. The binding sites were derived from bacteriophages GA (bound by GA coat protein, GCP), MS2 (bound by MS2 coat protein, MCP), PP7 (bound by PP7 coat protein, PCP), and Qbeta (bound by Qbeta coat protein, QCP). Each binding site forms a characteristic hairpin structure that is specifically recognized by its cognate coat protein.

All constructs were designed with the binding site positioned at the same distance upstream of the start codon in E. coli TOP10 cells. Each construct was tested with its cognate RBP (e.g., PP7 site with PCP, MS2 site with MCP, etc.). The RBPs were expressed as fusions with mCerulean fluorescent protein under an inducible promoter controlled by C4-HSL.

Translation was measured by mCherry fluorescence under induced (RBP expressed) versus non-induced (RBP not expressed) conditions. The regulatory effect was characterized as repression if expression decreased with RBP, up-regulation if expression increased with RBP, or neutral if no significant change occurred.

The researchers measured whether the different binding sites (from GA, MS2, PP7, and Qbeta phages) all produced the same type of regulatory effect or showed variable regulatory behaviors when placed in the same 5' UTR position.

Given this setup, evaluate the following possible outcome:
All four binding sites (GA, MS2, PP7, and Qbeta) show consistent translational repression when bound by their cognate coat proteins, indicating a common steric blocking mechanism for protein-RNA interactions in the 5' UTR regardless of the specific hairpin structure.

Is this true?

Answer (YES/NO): NO